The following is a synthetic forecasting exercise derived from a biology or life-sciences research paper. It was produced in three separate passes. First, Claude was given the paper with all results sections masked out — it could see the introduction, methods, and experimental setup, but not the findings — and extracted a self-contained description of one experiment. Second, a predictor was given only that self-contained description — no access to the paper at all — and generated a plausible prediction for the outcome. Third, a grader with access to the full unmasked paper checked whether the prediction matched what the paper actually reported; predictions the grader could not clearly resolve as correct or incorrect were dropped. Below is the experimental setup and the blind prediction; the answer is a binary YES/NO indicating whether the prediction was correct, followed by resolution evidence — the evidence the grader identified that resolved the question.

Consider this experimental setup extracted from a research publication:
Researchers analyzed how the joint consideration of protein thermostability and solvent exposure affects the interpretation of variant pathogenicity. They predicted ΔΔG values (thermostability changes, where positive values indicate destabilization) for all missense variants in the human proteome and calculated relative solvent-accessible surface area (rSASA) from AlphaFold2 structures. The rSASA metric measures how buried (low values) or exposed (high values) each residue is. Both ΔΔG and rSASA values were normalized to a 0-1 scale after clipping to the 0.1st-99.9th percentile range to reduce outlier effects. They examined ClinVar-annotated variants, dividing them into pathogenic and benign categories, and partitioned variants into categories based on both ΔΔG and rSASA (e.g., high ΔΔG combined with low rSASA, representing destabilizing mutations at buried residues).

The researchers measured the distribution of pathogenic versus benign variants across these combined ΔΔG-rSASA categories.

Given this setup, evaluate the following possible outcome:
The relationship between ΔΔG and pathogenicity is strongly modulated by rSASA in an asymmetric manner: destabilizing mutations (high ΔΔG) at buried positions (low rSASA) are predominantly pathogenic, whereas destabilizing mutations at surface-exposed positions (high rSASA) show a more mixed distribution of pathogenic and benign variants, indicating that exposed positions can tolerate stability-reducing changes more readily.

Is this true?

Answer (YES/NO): YES